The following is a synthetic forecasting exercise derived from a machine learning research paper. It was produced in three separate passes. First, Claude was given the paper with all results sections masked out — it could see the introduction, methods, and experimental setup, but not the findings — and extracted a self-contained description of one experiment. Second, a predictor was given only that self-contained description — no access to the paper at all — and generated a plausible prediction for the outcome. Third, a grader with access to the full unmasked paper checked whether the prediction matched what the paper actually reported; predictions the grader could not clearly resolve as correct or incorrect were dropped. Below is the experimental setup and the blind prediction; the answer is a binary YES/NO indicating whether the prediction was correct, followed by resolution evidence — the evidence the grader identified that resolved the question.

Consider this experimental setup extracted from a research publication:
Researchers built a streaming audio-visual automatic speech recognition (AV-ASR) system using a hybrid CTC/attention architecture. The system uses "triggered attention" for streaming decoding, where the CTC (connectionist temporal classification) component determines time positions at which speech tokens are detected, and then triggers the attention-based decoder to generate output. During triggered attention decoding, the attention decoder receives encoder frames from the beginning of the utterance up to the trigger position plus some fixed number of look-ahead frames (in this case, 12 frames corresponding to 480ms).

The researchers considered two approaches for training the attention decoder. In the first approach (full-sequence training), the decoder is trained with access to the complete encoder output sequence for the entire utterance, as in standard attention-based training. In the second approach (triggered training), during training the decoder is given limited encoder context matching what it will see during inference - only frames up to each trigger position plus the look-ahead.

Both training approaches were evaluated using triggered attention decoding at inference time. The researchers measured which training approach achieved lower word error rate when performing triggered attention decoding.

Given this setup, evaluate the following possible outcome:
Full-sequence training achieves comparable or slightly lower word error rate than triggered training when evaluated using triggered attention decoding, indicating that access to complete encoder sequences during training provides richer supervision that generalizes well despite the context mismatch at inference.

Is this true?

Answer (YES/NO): YES